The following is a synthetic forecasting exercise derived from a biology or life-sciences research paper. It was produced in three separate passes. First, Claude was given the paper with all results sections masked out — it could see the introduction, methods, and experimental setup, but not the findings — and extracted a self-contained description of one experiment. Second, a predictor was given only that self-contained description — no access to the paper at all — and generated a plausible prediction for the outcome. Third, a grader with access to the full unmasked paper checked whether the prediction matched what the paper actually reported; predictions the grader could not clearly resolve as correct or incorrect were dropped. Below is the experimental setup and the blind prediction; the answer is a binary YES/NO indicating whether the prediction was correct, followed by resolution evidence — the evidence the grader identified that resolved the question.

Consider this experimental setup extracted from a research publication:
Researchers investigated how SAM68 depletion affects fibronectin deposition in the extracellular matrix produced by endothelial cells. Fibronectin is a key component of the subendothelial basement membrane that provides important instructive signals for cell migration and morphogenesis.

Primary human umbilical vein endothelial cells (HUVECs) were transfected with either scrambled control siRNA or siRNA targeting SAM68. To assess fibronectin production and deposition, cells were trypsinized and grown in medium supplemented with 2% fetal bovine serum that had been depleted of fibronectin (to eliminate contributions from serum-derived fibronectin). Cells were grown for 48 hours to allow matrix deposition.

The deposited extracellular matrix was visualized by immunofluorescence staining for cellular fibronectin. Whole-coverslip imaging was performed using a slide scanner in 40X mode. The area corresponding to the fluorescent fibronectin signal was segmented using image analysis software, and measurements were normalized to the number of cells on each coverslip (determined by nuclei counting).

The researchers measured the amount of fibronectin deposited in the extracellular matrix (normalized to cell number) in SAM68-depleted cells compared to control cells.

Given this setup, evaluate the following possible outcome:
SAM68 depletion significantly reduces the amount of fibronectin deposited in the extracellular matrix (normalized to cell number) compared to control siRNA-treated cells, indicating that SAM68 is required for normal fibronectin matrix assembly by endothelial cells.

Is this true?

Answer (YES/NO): YES